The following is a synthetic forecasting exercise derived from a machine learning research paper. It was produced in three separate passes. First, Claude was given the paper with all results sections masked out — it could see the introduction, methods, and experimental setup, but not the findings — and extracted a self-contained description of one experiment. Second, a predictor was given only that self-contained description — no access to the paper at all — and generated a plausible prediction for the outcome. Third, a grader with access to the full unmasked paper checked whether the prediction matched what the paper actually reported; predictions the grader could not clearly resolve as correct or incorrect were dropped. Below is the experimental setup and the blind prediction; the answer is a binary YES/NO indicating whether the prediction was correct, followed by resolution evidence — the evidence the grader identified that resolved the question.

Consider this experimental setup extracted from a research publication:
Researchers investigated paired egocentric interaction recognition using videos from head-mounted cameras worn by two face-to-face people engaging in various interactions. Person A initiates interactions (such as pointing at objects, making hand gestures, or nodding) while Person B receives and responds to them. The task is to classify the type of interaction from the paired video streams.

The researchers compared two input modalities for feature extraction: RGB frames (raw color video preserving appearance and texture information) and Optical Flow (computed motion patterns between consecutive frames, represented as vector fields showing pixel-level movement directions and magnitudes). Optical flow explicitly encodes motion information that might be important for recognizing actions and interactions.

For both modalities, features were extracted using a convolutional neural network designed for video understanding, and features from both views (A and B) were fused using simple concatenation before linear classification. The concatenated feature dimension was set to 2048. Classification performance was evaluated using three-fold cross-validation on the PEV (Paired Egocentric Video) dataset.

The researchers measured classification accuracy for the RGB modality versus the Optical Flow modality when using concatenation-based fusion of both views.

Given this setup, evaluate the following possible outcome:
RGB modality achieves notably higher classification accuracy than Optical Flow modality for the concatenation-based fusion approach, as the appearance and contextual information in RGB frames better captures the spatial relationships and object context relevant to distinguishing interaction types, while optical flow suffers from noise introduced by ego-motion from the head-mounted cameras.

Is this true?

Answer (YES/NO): NO